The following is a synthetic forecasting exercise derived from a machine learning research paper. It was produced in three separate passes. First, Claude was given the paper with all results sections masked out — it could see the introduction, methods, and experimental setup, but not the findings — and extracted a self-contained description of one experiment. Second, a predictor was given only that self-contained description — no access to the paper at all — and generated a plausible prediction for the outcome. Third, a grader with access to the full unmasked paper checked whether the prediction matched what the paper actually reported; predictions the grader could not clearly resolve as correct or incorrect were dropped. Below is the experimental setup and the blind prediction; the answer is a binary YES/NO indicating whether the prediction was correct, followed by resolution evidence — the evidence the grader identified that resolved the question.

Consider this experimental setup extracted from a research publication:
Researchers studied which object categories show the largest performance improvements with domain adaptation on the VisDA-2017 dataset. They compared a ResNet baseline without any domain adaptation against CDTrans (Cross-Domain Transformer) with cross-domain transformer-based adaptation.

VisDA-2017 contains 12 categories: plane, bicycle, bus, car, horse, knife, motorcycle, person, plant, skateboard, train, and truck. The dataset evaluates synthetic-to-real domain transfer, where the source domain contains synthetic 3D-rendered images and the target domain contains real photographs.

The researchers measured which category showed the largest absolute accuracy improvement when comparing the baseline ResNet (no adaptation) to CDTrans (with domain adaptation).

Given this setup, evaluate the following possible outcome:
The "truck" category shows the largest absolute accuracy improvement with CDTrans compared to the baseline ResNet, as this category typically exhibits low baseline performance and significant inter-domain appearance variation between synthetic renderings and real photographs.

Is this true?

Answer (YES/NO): NO